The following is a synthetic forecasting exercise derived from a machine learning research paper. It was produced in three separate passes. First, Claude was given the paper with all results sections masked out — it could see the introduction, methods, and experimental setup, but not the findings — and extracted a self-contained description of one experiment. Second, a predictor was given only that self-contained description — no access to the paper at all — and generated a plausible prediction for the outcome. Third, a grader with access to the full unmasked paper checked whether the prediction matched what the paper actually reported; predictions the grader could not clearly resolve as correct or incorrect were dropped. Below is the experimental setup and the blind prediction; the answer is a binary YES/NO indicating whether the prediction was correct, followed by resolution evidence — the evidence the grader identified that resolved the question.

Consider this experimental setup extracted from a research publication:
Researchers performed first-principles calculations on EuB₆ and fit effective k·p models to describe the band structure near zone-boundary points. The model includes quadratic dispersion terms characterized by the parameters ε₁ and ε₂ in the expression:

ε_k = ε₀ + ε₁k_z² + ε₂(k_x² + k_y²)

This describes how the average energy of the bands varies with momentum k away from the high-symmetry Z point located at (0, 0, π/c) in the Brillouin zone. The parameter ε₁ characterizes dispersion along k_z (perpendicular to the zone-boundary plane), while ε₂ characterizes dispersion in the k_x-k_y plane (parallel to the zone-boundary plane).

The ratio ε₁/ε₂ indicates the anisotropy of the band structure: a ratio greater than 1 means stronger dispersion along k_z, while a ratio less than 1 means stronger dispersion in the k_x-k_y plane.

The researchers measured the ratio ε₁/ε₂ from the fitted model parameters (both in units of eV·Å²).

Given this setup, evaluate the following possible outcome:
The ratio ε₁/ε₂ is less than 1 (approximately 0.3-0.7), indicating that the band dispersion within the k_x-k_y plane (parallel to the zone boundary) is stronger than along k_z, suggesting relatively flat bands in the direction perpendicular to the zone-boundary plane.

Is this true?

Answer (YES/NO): NO